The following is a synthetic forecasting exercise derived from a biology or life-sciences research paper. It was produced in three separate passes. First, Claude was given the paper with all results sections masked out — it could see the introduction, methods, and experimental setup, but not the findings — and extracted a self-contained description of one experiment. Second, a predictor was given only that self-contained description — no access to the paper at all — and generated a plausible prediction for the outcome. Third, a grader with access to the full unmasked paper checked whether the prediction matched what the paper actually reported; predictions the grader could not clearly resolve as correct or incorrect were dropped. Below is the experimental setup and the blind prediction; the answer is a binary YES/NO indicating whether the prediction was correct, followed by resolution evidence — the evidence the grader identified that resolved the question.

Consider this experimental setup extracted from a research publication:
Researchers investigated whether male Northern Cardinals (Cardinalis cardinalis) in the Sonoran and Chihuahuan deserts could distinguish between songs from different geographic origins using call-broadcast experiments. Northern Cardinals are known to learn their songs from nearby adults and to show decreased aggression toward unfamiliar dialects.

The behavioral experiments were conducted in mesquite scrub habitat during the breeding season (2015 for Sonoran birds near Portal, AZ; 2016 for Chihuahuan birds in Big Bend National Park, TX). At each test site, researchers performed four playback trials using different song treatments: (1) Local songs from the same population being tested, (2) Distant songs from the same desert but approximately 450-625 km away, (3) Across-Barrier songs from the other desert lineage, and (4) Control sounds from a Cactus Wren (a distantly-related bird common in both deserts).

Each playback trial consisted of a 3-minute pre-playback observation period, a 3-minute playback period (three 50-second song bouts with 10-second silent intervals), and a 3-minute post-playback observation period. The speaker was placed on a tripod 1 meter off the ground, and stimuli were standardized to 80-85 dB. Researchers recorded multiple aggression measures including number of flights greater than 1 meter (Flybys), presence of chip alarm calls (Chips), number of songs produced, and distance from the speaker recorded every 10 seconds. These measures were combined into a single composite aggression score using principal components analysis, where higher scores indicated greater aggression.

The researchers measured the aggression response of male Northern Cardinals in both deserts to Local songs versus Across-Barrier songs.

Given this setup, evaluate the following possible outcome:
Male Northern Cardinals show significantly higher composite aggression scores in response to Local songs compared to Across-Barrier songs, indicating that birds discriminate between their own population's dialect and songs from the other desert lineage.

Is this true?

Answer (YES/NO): YES